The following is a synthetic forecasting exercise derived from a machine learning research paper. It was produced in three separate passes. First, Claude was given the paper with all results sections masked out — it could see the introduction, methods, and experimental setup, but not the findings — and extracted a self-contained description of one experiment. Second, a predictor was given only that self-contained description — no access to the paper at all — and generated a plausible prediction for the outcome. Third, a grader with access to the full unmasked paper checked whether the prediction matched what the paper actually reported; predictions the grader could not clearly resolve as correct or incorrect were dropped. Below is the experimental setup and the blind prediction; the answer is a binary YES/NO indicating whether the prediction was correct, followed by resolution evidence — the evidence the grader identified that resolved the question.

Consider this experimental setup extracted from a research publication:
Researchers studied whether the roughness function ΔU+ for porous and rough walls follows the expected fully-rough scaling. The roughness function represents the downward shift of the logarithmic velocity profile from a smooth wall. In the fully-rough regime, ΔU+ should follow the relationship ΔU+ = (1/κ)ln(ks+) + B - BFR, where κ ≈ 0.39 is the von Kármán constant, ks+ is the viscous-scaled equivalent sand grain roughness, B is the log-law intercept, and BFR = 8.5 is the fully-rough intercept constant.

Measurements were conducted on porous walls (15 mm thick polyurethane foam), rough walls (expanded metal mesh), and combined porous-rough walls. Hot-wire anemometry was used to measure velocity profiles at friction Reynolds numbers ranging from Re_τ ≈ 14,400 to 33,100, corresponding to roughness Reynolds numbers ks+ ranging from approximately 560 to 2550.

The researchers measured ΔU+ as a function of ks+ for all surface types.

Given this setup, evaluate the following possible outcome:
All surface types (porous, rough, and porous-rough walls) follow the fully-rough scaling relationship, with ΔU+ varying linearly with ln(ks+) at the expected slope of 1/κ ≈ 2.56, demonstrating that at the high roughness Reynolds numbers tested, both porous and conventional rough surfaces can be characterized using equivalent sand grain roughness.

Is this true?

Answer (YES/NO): YES